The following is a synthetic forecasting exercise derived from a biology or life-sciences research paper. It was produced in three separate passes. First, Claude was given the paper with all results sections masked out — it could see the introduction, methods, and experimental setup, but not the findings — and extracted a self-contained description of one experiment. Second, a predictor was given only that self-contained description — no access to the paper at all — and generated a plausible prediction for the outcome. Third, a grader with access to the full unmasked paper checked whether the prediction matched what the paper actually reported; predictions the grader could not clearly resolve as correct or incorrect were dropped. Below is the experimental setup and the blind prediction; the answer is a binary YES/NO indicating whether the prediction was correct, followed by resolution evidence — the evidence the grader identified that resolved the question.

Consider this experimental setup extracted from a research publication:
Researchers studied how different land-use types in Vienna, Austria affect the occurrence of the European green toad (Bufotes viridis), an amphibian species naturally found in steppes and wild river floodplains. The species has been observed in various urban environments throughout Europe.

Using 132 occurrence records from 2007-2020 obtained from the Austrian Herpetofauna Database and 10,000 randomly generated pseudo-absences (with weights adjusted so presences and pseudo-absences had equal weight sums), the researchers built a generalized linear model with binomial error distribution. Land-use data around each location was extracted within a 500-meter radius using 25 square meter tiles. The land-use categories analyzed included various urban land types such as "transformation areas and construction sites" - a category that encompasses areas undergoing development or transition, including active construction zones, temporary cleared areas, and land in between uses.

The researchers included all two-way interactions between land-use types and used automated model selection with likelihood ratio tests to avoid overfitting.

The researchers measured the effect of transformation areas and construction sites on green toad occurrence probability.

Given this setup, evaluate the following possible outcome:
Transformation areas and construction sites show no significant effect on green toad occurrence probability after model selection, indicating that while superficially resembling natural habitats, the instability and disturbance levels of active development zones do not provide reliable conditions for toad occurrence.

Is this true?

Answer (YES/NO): NO